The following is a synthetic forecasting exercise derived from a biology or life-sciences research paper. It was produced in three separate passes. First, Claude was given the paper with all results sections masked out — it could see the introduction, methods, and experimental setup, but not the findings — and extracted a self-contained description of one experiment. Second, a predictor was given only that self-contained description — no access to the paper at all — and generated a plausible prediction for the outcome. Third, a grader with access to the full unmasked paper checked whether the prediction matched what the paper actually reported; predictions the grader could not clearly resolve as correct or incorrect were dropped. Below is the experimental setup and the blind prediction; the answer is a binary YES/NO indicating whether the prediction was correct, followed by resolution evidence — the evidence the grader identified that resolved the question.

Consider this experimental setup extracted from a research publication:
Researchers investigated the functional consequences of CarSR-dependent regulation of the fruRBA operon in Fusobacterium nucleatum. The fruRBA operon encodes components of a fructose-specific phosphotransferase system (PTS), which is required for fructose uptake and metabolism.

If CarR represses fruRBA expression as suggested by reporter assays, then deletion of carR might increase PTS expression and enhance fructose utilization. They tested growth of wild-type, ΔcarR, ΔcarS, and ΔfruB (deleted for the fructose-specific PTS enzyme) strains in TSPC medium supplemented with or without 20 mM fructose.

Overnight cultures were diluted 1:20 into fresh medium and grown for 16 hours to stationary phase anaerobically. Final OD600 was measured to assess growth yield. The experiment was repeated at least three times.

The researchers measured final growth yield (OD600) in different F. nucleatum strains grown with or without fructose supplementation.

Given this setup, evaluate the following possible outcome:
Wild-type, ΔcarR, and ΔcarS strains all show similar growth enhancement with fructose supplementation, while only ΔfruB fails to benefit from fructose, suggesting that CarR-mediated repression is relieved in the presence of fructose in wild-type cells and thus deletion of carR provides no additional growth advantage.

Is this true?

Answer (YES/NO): NO